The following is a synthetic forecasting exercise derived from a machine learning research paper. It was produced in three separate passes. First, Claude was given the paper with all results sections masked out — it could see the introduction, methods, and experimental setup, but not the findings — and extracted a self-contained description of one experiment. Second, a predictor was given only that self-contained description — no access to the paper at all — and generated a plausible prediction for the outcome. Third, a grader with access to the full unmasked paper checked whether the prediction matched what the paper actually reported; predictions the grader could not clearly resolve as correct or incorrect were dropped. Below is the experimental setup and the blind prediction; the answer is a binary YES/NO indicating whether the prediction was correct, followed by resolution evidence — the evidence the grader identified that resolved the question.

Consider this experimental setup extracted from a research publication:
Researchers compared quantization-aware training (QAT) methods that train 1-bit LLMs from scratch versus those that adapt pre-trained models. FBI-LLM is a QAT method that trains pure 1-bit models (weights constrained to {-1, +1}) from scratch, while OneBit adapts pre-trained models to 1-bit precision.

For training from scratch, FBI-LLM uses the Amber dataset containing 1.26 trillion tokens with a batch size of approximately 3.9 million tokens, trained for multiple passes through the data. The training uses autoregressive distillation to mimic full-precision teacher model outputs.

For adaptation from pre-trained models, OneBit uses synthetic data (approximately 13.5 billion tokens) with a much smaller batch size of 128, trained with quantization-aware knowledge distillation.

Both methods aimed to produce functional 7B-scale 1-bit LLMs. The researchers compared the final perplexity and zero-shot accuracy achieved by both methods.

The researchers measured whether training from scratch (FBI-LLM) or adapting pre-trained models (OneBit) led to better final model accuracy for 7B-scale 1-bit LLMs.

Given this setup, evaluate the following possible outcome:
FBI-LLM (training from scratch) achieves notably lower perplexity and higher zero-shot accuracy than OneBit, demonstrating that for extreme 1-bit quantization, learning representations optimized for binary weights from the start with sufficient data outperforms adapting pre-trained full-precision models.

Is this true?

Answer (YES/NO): YES